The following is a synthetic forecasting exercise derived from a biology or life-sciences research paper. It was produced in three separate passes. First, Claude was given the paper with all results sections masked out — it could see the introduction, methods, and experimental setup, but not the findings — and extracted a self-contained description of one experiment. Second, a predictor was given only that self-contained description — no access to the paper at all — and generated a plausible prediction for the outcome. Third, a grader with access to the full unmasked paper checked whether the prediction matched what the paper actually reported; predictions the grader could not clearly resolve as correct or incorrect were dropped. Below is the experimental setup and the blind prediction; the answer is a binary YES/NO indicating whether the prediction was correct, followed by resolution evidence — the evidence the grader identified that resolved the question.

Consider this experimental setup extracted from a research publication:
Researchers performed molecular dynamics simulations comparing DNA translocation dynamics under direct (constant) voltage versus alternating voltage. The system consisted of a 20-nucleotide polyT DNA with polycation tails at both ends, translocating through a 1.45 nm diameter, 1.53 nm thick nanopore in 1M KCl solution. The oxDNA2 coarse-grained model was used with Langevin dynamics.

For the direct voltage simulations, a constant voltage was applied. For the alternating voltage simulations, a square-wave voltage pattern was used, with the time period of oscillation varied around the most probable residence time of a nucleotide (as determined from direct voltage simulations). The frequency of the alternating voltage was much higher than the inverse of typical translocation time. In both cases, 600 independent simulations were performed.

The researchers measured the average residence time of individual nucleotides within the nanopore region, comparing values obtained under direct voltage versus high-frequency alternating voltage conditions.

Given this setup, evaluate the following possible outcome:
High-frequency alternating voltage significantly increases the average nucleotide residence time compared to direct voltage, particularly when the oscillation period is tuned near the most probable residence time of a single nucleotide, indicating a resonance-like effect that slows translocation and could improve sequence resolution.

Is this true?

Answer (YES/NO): YES